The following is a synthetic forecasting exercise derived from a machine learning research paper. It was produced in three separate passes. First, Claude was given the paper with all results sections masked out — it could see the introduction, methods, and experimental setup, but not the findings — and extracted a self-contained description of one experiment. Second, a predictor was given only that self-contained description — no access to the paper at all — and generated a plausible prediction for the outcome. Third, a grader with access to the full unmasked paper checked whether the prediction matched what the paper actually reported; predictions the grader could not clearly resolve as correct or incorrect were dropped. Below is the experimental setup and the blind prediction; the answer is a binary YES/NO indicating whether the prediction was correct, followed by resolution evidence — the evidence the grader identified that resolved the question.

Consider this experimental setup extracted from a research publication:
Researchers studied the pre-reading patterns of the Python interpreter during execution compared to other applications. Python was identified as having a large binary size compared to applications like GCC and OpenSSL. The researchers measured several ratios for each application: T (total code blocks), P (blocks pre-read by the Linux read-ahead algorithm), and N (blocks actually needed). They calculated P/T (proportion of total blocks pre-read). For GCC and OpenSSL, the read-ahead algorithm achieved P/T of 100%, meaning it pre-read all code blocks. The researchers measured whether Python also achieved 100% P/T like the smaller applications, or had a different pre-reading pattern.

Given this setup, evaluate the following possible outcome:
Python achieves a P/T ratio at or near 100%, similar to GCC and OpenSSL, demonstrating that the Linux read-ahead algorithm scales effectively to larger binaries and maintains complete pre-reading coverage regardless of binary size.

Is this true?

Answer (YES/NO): NO